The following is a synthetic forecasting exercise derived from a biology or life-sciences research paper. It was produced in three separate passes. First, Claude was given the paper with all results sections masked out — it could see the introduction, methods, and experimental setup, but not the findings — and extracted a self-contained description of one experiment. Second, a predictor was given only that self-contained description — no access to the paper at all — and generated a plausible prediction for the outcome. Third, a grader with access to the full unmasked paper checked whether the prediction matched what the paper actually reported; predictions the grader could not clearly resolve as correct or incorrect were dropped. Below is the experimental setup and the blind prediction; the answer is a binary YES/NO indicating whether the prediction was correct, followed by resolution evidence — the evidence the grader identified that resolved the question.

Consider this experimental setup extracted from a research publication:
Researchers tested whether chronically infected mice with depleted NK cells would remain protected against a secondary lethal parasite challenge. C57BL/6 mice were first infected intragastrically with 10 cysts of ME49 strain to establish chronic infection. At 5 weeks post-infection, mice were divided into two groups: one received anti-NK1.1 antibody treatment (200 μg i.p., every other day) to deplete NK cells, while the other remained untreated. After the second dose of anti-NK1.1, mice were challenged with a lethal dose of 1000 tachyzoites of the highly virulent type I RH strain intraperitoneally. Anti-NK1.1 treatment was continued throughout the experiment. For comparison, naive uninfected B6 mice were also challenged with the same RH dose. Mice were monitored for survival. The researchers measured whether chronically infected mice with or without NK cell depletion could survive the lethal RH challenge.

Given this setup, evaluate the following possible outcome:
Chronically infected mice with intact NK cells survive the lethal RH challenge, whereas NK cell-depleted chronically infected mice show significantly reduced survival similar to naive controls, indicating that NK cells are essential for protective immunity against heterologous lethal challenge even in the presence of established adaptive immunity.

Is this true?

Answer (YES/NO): NO